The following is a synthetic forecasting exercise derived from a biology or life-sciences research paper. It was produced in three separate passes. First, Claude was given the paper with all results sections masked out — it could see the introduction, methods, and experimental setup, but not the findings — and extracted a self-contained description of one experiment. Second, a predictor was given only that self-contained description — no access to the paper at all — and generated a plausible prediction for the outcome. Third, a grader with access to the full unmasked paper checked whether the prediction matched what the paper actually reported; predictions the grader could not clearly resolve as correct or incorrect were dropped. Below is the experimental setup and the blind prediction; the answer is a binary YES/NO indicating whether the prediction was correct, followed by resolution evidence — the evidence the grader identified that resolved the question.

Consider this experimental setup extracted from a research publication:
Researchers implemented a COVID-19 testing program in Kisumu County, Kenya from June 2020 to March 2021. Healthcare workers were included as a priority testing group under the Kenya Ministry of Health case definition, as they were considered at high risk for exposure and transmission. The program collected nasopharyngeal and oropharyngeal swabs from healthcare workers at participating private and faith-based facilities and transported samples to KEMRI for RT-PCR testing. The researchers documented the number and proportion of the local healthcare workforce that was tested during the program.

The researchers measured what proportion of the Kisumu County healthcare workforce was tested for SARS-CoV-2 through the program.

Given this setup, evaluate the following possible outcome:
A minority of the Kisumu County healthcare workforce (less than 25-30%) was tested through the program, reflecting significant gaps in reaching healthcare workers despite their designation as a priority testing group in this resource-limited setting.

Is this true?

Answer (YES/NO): NO